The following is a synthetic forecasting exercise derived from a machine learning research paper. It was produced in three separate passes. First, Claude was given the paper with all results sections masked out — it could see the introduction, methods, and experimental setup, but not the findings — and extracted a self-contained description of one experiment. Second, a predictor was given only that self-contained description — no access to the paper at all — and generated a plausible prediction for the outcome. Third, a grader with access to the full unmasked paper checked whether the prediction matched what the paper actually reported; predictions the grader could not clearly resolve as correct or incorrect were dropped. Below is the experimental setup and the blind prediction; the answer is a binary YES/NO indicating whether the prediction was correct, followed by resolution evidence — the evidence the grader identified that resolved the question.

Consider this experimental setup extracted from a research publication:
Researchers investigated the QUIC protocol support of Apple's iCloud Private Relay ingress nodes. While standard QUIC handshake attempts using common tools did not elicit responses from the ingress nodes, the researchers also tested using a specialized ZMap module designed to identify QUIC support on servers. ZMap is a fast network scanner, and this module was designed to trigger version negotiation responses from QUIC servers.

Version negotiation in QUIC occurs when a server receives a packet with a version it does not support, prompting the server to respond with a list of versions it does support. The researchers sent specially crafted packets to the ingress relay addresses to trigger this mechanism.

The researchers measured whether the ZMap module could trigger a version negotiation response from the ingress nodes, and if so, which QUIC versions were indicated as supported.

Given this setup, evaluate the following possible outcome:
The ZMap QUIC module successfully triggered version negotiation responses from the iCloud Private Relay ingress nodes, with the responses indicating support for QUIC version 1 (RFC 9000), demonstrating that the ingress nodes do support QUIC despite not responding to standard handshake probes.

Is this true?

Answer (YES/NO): YES